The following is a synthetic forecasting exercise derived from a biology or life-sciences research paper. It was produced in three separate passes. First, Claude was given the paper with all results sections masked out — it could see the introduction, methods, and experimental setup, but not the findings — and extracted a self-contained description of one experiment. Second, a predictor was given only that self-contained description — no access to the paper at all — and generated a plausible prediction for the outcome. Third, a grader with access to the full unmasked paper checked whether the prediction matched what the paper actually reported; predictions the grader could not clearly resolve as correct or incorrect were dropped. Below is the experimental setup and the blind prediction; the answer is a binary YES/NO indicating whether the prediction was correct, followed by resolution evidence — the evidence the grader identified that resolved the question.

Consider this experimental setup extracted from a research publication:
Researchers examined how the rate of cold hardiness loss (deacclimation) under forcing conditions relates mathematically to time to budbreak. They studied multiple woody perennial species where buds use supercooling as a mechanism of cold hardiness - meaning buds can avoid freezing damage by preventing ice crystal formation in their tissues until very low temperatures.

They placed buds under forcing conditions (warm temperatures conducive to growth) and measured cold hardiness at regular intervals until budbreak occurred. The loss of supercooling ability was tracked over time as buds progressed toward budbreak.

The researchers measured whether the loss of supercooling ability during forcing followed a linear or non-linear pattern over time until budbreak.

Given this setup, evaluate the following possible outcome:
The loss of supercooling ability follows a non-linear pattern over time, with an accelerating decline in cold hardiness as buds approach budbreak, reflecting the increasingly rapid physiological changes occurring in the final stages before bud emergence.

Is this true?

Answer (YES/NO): NO